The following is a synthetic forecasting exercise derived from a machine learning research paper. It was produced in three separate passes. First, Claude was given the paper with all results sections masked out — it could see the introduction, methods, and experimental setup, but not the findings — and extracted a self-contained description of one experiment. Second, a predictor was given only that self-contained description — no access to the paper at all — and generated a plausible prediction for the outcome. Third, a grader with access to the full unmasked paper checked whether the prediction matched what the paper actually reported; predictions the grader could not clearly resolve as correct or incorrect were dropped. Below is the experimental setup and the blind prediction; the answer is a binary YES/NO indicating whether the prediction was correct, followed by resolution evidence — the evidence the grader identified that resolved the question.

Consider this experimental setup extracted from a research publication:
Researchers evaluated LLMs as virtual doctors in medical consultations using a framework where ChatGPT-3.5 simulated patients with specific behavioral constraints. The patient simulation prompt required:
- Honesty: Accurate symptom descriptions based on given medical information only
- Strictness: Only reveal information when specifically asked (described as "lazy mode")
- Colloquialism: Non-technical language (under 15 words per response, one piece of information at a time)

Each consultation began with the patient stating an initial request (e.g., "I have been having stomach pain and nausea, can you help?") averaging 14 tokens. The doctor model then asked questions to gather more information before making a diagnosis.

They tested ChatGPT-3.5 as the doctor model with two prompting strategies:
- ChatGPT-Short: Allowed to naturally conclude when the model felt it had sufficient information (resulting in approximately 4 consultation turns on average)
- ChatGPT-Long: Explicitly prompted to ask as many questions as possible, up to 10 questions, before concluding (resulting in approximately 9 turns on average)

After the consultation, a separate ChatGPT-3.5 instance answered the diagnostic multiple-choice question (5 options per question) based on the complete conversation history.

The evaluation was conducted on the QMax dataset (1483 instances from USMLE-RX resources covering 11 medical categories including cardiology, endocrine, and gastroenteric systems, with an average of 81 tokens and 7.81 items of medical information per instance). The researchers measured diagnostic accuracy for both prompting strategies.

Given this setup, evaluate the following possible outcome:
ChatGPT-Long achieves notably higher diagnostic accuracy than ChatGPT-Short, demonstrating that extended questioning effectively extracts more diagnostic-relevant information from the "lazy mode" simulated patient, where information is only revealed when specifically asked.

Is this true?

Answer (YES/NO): NO